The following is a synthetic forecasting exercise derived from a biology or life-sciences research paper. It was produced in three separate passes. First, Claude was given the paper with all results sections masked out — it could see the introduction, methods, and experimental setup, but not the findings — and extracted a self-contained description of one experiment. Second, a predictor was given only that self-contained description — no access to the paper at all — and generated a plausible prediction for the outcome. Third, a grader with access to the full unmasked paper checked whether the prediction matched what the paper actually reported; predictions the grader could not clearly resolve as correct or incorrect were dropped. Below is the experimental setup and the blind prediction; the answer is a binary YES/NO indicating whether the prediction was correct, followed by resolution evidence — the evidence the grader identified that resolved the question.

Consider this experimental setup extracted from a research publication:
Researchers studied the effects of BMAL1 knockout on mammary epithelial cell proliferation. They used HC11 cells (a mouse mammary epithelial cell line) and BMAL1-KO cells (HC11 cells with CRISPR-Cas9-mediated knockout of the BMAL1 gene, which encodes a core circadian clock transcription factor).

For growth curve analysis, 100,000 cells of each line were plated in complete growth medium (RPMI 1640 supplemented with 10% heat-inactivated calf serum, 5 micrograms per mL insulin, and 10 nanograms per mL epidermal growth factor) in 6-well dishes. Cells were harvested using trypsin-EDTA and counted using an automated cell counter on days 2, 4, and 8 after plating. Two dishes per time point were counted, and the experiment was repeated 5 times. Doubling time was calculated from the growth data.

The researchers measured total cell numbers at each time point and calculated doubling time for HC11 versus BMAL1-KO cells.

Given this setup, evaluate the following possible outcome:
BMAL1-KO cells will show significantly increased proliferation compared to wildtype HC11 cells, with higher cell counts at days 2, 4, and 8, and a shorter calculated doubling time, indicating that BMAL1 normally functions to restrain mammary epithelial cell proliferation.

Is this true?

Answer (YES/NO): NO